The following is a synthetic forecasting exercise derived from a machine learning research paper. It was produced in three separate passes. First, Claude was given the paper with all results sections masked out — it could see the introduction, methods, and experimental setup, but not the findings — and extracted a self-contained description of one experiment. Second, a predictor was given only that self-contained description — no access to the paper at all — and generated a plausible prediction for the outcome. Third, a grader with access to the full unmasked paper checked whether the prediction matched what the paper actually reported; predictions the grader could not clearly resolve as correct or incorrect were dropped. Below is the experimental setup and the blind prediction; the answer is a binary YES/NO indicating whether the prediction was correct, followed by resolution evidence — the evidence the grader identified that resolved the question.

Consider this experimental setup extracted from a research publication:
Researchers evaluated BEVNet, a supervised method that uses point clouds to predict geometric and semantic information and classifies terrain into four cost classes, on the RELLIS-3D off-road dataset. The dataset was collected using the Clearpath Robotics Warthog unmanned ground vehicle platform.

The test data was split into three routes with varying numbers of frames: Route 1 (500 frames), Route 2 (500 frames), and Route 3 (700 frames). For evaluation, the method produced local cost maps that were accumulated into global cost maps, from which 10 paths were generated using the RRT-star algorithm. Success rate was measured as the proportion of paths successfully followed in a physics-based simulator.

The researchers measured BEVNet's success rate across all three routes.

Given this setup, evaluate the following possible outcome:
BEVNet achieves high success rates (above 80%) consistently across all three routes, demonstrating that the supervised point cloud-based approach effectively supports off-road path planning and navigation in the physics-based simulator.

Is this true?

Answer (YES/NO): NO